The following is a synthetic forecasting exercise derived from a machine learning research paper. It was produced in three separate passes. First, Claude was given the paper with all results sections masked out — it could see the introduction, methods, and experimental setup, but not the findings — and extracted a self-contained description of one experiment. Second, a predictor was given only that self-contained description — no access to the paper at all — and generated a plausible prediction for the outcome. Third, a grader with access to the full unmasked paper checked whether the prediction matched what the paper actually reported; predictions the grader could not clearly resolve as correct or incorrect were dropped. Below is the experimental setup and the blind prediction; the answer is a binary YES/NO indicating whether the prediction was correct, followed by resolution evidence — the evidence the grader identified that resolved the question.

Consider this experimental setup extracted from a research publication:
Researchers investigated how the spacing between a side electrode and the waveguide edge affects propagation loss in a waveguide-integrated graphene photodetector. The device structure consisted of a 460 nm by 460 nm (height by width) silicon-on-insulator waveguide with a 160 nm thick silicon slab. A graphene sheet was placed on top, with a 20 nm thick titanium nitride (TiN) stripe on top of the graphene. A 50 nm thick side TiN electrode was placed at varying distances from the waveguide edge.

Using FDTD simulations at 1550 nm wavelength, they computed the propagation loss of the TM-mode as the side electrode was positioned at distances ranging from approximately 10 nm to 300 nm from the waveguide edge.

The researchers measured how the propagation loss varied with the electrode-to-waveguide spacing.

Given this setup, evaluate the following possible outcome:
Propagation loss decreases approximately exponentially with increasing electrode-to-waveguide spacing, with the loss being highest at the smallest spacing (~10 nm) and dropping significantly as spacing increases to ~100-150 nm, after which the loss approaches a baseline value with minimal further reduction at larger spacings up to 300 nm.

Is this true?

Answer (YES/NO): NO